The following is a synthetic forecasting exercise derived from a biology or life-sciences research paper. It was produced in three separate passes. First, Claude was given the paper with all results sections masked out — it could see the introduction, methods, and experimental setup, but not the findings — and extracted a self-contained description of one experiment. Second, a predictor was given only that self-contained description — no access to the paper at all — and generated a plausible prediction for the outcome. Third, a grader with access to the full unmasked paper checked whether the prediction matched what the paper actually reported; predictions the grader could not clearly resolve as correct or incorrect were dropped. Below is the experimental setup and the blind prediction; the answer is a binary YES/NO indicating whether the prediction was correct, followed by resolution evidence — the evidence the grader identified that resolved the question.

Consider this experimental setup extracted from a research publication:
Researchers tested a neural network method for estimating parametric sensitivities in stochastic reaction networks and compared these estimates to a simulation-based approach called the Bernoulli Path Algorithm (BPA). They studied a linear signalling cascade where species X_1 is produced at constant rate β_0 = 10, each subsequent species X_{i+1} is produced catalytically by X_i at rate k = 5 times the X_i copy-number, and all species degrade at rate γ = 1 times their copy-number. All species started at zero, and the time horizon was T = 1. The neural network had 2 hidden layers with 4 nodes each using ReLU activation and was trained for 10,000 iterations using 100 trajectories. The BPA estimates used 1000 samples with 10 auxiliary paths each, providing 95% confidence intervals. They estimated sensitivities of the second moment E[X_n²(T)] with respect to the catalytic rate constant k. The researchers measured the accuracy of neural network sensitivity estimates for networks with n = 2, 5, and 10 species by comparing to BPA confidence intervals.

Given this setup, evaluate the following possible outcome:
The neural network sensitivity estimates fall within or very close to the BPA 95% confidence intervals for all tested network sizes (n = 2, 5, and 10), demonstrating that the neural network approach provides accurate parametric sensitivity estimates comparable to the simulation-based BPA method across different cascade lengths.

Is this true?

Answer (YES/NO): NO